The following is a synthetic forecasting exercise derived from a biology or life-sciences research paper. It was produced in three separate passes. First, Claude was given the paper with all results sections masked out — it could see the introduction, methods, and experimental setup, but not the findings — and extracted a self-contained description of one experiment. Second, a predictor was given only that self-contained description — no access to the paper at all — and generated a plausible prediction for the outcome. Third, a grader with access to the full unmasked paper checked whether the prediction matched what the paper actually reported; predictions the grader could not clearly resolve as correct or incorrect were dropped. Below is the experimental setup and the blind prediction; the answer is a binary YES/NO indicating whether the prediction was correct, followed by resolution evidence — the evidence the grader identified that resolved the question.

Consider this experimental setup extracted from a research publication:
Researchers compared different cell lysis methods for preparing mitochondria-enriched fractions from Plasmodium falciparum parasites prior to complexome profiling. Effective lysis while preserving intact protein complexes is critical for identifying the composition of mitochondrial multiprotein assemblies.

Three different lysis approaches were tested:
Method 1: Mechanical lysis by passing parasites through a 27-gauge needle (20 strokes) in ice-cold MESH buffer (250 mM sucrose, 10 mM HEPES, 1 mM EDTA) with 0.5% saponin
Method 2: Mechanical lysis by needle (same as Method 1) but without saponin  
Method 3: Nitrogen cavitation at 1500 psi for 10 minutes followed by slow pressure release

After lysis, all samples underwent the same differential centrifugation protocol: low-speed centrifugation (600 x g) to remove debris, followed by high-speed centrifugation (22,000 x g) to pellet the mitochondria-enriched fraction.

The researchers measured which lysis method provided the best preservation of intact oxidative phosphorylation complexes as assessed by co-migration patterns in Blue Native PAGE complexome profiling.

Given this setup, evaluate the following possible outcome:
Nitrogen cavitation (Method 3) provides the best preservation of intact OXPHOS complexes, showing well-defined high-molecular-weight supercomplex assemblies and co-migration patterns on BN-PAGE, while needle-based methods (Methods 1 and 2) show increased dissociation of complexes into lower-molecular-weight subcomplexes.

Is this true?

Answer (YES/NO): NO